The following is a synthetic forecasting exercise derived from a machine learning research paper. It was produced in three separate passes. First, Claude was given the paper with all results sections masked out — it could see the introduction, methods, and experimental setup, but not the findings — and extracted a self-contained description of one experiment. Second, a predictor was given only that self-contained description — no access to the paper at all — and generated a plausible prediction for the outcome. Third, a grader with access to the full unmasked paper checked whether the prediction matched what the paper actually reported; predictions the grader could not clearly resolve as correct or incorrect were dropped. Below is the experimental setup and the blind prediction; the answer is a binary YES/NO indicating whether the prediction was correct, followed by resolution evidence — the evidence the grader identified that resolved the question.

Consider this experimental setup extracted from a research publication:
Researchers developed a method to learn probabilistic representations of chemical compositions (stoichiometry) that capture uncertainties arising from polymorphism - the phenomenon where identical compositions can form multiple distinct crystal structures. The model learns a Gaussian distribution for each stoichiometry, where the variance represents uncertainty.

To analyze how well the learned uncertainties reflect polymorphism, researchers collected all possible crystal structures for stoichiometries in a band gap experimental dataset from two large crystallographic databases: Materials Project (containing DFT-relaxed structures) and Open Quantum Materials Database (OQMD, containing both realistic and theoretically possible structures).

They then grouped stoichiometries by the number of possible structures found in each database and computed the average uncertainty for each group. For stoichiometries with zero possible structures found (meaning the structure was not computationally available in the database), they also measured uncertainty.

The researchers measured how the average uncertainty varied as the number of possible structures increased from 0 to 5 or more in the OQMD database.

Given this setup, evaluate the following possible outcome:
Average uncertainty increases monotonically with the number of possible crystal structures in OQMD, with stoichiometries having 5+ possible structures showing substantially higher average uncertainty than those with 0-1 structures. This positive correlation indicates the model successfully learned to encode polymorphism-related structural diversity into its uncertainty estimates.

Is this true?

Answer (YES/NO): NO